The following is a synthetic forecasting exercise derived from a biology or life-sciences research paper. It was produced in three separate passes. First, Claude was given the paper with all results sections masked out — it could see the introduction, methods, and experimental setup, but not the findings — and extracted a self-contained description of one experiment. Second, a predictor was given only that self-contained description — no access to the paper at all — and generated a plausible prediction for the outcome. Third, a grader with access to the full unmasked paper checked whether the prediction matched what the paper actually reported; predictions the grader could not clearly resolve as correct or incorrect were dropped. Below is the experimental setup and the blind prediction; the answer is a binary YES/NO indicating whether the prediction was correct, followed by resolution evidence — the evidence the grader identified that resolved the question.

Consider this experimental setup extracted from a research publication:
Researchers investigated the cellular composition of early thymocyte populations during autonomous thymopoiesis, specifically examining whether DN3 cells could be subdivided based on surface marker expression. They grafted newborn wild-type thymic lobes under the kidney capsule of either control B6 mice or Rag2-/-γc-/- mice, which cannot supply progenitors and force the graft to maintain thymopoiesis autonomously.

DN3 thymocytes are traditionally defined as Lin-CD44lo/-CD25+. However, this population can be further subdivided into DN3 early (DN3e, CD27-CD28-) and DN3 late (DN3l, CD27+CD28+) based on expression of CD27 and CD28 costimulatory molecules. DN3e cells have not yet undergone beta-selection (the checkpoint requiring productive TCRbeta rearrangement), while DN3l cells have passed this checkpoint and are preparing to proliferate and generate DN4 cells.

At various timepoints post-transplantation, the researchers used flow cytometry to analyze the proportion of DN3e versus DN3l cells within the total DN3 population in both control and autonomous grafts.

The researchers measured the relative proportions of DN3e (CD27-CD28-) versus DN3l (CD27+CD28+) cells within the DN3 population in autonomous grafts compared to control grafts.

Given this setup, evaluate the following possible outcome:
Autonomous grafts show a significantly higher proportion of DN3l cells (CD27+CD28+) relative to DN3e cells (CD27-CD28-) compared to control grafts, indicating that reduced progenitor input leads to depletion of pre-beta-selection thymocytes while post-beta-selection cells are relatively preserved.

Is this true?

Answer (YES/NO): NO